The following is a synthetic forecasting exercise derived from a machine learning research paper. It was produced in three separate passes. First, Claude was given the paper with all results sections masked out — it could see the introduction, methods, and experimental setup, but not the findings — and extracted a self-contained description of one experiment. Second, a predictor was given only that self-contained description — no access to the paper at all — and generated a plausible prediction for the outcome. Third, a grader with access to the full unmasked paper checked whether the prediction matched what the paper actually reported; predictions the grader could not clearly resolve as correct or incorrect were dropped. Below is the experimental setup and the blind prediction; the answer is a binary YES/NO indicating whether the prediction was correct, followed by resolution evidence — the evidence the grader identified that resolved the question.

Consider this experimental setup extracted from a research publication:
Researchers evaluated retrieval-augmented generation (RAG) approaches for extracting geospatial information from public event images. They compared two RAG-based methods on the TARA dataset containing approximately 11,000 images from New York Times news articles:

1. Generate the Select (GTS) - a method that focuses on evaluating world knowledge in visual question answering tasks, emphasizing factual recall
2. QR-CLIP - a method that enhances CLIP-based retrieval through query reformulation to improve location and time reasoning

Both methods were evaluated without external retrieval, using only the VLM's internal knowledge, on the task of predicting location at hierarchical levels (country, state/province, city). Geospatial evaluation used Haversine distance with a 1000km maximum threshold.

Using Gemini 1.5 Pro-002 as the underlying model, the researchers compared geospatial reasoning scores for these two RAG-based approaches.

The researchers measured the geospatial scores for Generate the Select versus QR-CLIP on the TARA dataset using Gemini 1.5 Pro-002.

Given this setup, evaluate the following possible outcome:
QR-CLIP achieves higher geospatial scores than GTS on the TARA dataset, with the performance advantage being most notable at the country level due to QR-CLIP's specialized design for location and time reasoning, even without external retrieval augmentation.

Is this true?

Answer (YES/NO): NO